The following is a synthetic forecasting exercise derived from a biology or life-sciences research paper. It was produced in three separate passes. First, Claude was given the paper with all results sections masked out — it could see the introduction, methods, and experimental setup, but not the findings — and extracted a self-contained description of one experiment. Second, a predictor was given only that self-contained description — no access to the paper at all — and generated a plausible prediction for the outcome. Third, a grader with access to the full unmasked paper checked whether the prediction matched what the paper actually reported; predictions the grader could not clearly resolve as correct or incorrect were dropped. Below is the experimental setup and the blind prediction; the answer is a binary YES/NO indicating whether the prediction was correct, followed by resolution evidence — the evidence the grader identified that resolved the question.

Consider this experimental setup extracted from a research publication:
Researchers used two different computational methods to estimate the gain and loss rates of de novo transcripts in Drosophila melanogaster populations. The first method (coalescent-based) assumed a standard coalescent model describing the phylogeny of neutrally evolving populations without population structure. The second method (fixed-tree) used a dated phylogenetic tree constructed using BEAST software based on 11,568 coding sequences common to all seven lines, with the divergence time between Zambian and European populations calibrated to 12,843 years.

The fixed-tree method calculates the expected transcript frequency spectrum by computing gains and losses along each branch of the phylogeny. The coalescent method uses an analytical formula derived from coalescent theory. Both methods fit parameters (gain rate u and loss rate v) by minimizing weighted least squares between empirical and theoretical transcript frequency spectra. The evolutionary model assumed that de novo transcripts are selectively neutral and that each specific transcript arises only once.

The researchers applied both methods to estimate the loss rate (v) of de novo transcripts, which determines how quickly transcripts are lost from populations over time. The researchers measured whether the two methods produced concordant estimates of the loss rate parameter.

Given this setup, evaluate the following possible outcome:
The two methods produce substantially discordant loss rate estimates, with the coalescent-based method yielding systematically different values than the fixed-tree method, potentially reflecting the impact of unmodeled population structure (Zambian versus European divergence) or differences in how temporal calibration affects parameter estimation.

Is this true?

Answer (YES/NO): NO